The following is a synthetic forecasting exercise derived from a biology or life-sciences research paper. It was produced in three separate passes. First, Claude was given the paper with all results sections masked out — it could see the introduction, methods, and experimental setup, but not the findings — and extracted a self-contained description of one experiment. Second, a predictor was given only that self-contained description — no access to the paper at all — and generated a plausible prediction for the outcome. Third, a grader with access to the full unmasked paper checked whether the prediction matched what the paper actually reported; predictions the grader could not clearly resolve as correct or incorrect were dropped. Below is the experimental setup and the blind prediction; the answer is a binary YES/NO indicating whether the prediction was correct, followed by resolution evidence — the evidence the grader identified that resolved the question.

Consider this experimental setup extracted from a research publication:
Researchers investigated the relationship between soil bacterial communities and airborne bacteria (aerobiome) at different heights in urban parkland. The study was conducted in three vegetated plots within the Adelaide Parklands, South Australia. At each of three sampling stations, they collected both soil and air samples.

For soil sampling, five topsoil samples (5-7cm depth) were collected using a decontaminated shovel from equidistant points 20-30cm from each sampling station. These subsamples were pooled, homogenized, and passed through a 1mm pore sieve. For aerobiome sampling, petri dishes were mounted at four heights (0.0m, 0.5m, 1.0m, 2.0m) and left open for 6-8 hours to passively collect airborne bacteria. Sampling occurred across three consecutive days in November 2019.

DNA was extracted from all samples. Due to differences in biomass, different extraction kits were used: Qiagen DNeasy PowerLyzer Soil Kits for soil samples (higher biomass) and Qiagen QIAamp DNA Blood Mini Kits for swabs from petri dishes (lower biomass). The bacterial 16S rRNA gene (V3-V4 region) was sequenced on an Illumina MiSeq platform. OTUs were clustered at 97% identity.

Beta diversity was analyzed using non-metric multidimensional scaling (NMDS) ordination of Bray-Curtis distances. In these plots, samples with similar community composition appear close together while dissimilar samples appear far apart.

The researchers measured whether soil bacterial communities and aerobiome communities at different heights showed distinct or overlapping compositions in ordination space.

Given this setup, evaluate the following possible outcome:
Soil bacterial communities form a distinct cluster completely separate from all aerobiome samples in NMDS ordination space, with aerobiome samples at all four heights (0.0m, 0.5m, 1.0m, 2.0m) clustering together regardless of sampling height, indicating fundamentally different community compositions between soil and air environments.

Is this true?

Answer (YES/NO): NO